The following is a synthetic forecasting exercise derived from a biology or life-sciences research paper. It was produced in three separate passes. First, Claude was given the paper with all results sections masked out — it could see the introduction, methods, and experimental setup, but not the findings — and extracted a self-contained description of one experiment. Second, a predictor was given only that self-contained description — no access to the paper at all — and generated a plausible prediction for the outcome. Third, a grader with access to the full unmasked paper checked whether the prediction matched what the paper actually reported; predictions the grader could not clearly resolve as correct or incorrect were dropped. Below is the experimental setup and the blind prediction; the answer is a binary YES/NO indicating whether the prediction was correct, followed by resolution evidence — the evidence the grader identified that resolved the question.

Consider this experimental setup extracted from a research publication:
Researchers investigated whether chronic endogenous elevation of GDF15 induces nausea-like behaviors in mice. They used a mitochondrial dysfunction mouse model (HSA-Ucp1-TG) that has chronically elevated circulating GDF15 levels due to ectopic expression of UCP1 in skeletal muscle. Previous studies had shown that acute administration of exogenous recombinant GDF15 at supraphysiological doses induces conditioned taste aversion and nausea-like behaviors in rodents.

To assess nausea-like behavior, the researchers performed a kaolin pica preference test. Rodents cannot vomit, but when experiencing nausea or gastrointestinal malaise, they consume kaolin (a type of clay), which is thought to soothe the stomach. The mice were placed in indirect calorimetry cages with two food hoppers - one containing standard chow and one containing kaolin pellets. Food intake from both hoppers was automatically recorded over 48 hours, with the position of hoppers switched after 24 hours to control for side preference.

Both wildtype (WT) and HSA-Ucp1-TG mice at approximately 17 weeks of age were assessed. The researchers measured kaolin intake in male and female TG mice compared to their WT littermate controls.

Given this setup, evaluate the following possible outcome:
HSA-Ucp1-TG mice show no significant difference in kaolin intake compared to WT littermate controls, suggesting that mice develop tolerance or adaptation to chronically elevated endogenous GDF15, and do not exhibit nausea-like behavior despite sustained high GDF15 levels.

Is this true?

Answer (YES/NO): YES